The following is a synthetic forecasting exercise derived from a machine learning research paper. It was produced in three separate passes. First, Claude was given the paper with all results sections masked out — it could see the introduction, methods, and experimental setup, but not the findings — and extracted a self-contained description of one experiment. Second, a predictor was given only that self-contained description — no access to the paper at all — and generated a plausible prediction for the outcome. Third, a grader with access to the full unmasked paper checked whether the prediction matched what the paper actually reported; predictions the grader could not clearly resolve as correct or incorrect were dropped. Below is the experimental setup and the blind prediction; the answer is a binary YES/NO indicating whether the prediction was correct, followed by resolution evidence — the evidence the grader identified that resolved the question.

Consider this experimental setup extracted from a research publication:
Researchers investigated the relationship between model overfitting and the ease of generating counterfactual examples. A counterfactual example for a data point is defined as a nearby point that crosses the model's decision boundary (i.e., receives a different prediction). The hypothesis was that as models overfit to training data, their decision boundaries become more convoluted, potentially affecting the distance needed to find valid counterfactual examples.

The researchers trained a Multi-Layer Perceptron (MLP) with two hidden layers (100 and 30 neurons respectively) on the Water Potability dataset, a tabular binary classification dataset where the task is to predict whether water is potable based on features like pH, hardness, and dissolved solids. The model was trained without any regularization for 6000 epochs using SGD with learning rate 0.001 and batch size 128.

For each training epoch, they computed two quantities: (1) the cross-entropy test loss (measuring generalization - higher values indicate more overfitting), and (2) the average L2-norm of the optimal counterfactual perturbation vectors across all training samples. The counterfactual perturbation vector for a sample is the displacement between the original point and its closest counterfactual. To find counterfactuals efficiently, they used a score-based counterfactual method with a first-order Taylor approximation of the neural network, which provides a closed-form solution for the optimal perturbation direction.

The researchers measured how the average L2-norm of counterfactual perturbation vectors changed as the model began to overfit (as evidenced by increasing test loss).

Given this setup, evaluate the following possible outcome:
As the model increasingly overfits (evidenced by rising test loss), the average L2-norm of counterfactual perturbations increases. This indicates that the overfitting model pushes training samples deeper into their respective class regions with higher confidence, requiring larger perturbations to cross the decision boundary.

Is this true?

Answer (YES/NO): NO